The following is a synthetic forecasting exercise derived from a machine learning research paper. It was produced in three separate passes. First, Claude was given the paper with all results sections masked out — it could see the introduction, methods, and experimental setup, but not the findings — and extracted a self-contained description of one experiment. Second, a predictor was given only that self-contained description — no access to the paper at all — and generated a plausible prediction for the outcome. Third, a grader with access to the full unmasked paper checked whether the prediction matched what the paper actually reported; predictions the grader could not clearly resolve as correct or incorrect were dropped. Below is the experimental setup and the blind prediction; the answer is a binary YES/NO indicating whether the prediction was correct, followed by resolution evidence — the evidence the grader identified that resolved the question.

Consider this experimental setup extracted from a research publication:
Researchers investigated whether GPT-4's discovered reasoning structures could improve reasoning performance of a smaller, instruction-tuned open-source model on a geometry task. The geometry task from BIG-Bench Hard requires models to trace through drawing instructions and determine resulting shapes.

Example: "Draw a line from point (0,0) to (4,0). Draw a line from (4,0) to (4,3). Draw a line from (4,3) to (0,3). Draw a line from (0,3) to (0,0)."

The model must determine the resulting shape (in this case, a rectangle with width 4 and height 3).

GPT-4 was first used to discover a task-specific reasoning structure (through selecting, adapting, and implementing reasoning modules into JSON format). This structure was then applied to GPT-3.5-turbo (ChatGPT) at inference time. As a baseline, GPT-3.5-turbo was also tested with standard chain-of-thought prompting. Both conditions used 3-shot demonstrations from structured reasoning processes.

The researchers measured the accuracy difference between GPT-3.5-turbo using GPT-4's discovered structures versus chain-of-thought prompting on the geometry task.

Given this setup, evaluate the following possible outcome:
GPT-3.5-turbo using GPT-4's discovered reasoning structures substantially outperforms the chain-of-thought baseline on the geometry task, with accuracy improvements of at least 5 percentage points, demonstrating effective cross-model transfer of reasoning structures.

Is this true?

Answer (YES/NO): NO